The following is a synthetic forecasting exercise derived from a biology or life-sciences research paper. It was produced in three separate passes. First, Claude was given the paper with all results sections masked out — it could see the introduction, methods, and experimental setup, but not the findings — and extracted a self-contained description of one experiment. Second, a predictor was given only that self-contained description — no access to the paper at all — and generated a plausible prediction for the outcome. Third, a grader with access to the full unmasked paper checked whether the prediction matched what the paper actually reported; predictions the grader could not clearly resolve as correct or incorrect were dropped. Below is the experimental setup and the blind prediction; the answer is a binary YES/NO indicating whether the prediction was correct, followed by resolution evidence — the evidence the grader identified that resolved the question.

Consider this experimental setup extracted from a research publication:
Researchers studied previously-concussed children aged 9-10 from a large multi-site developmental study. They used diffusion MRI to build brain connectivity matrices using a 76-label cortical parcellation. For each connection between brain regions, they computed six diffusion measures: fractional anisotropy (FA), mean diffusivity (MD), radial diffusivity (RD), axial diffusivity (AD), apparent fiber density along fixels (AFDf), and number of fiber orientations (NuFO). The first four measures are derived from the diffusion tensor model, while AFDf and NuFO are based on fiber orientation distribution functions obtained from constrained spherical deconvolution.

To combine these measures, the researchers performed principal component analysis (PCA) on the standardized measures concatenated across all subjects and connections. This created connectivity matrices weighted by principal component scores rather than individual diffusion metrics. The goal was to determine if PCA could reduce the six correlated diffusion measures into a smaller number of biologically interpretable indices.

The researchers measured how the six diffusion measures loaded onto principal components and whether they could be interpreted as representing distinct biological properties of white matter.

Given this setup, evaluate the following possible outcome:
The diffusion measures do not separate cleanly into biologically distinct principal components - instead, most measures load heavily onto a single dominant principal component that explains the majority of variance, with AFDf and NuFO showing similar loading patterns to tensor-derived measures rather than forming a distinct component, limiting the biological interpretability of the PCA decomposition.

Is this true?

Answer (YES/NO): NO